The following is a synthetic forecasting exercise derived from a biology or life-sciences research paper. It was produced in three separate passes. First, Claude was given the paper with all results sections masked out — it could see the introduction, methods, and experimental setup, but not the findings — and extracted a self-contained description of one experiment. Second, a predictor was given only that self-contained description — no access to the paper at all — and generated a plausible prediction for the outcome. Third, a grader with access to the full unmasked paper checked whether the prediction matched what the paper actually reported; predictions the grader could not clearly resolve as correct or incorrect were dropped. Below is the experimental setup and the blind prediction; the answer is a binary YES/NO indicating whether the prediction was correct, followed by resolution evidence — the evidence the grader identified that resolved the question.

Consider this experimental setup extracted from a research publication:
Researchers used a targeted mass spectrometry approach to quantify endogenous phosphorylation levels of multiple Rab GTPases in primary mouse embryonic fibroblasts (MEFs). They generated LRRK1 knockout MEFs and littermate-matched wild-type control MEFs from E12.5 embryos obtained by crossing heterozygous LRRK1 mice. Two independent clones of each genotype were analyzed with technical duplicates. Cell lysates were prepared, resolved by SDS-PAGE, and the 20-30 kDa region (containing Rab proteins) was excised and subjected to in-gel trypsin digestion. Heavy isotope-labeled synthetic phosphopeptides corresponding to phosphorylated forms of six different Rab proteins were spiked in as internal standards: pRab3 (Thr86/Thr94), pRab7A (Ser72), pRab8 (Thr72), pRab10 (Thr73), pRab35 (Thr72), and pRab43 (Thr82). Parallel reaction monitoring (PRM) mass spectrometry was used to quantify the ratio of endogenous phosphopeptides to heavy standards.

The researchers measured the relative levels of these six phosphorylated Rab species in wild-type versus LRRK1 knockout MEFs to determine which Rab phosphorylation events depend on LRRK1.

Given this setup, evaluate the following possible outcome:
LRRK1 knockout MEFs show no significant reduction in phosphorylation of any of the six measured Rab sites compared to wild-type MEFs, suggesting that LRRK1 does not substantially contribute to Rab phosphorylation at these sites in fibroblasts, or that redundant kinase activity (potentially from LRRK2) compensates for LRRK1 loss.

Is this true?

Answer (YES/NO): NO